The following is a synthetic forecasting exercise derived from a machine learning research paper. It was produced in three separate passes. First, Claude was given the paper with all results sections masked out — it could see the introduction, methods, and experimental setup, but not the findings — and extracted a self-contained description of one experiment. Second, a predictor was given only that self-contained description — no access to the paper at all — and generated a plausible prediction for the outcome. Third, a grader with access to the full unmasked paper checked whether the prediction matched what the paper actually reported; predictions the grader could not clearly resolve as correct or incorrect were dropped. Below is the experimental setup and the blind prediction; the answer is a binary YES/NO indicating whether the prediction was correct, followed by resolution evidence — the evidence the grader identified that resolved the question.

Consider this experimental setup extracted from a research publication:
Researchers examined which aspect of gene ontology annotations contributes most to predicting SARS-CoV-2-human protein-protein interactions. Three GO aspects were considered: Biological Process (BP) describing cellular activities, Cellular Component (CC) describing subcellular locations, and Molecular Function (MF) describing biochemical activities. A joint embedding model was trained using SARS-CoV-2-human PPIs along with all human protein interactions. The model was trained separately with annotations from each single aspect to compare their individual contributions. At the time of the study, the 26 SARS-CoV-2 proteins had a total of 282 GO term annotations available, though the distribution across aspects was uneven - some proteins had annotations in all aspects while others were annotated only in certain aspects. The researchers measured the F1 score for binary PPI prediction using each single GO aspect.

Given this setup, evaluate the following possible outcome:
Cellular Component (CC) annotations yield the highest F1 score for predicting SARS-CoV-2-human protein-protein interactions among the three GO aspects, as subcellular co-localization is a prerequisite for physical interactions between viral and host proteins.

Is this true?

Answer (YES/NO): YES